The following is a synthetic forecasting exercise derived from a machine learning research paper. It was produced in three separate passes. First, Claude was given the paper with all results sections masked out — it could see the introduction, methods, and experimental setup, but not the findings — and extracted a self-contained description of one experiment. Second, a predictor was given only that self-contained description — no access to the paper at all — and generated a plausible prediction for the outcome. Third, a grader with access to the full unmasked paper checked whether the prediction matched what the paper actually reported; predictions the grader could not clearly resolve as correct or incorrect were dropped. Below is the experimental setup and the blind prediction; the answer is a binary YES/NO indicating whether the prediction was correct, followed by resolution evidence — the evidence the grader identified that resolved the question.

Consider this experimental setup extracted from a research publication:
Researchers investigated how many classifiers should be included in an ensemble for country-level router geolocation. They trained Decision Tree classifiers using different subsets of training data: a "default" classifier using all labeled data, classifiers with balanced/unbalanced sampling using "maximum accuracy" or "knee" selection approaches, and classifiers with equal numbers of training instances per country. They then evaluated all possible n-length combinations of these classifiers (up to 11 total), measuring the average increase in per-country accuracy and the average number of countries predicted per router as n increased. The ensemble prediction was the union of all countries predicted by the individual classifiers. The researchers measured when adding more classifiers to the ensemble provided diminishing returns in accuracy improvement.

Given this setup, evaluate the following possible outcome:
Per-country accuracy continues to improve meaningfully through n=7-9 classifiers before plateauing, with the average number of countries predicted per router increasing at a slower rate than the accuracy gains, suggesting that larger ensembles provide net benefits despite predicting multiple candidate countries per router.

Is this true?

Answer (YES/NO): NO